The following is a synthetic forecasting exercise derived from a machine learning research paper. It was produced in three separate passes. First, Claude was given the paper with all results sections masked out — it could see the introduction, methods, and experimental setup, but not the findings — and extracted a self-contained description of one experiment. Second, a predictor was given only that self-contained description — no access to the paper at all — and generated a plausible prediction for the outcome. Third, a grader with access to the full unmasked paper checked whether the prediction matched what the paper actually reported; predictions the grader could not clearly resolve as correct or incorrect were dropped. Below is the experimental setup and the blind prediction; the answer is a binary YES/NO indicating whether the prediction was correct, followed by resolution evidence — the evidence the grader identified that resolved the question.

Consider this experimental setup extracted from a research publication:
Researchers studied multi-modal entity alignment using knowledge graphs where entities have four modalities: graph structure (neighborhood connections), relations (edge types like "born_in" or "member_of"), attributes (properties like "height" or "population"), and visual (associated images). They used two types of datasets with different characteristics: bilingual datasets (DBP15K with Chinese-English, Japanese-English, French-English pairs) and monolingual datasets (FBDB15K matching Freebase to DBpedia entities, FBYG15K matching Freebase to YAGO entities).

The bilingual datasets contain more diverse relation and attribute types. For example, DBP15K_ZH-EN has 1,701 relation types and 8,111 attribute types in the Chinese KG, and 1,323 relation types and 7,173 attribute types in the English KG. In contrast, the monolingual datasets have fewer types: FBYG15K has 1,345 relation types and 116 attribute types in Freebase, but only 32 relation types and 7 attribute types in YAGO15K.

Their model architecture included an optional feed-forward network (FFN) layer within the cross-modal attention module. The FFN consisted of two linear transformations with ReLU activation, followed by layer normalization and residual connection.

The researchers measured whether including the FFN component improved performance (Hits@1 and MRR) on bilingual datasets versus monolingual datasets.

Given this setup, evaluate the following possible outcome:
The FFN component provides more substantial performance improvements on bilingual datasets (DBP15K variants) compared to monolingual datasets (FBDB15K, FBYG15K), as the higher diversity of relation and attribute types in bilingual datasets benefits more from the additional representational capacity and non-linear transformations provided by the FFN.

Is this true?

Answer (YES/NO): YES